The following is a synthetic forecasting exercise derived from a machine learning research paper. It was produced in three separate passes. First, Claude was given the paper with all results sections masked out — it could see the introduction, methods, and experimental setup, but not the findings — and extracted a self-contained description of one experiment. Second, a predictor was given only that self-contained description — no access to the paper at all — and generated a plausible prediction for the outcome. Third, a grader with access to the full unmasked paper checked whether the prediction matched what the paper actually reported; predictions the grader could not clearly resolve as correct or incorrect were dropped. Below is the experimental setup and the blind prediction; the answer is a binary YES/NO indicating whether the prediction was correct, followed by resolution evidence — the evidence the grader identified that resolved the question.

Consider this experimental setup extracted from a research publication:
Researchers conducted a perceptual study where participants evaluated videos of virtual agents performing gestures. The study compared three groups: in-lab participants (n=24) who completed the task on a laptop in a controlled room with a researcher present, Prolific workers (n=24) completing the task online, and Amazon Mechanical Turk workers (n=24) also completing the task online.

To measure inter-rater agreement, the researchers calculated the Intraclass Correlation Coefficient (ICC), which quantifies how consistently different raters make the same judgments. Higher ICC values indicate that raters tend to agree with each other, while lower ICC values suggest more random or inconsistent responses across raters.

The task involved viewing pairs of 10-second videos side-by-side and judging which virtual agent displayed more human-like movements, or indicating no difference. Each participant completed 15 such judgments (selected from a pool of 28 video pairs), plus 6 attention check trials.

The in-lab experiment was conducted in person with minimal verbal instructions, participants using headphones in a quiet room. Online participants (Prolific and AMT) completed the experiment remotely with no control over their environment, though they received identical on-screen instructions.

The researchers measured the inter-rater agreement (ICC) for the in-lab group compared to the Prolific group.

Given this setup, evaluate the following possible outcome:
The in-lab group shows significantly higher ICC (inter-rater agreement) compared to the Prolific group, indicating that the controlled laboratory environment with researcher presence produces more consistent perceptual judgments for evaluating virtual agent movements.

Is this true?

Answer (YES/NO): NO